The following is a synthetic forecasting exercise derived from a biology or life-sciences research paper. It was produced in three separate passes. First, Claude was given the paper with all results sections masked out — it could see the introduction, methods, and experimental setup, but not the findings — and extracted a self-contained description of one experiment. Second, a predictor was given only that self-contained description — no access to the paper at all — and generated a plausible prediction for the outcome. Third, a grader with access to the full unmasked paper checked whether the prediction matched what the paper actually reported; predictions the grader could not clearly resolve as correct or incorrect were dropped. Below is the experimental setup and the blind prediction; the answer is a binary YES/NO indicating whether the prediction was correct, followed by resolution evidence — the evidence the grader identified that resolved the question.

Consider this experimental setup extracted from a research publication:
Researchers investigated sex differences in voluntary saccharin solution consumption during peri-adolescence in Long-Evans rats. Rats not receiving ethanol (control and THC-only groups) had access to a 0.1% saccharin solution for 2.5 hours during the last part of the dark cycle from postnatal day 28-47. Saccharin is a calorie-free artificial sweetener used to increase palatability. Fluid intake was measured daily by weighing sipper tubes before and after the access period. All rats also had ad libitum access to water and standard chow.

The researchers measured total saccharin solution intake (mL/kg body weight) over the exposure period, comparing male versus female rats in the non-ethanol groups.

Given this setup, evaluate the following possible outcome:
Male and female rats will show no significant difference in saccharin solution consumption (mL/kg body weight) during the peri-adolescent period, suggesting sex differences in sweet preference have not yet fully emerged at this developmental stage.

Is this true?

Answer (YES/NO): NO